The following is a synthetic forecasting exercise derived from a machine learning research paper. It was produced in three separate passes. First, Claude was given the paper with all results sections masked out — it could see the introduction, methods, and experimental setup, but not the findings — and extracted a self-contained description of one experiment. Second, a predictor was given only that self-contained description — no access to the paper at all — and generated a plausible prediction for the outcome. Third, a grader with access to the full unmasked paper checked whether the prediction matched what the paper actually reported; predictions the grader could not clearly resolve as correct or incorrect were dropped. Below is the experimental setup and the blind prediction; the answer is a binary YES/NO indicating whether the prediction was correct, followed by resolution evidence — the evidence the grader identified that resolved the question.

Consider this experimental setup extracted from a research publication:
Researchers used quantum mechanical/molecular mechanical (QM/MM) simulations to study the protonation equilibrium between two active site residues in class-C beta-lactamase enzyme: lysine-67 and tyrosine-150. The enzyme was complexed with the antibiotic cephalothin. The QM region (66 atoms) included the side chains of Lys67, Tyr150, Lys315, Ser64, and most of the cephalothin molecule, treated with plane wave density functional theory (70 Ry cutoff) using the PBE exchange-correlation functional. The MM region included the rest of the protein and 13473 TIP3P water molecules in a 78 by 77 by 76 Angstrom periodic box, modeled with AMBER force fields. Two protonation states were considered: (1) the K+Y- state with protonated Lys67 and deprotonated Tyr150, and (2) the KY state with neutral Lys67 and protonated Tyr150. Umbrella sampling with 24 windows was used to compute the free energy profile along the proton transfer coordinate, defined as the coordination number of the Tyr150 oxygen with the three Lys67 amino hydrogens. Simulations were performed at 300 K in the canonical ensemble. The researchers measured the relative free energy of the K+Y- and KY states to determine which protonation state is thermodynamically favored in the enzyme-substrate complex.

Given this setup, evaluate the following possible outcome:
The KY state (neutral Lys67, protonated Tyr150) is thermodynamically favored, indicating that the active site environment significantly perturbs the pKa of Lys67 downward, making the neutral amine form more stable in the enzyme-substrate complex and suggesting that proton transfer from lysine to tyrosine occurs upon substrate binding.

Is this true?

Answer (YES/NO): NO